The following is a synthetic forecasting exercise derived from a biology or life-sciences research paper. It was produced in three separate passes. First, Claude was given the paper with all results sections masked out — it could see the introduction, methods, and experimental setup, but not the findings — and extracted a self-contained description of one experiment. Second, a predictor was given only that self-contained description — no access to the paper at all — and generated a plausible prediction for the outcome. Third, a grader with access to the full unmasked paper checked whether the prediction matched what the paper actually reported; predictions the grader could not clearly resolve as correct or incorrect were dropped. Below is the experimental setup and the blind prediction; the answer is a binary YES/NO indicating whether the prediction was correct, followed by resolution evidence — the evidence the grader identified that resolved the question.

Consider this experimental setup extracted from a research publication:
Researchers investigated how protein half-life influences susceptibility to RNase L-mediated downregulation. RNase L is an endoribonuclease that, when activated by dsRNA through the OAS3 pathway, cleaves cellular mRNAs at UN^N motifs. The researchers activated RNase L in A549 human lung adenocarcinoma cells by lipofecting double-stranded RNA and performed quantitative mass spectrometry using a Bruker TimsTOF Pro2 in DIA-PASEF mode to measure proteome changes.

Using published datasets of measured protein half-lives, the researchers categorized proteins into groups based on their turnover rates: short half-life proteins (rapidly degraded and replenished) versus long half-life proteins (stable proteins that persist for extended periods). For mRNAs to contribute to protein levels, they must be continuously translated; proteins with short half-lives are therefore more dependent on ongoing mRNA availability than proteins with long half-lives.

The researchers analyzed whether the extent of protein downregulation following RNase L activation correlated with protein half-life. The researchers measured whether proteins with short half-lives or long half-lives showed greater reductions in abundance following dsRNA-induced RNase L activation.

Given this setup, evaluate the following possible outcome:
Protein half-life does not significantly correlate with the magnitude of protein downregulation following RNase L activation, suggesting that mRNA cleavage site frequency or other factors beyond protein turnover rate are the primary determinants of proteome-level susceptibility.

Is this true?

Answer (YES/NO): NO